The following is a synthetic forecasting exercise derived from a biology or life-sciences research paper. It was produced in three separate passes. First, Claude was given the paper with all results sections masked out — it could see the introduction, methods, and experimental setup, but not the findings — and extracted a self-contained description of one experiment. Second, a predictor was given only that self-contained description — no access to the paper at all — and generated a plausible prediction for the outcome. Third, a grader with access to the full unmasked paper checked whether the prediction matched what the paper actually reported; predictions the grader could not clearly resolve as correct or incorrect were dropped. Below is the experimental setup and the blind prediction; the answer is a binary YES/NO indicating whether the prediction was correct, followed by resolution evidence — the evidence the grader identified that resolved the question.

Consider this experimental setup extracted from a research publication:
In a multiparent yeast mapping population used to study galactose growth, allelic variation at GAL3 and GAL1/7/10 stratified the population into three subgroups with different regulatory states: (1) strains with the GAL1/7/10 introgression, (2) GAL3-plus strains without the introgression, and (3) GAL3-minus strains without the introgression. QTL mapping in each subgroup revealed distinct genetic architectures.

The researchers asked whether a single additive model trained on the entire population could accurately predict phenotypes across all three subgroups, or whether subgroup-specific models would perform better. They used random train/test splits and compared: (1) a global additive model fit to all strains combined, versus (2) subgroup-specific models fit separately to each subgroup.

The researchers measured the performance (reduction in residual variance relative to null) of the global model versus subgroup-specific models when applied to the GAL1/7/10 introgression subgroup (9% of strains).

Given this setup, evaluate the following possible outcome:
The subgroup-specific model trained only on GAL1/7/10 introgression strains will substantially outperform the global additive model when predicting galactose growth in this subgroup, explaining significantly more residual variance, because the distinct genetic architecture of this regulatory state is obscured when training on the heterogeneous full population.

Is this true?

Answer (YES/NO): YES